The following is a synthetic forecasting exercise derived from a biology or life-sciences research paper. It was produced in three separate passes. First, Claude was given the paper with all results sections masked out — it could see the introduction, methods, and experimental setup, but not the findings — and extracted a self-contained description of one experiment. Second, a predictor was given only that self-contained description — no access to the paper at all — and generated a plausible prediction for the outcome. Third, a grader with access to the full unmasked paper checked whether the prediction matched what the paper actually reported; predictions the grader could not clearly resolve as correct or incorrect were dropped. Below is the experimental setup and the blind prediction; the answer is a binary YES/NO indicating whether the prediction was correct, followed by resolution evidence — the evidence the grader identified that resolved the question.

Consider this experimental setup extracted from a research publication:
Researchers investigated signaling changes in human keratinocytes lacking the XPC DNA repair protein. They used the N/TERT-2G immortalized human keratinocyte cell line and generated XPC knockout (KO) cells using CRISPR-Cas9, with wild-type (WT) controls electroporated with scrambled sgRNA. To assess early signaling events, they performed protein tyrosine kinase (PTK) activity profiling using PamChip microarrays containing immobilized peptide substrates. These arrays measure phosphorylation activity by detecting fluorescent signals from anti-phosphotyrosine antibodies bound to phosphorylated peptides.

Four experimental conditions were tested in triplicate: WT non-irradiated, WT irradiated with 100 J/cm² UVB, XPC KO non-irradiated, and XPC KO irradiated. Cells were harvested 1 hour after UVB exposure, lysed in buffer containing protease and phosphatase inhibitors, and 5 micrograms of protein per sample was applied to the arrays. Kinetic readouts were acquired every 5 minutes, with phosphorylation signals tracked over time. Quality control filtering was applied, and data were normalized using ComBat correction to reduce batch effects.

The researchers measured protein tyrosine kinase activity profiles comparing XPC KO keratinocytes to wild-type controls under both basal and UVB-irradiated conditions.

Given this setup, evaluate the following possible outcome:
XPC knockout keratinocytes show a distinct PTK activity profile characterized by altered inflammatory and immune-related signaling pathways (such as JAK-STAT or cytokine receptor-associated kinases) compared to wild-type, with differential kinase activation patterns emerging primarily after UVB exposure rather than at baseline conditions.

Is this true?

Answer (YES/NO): NO